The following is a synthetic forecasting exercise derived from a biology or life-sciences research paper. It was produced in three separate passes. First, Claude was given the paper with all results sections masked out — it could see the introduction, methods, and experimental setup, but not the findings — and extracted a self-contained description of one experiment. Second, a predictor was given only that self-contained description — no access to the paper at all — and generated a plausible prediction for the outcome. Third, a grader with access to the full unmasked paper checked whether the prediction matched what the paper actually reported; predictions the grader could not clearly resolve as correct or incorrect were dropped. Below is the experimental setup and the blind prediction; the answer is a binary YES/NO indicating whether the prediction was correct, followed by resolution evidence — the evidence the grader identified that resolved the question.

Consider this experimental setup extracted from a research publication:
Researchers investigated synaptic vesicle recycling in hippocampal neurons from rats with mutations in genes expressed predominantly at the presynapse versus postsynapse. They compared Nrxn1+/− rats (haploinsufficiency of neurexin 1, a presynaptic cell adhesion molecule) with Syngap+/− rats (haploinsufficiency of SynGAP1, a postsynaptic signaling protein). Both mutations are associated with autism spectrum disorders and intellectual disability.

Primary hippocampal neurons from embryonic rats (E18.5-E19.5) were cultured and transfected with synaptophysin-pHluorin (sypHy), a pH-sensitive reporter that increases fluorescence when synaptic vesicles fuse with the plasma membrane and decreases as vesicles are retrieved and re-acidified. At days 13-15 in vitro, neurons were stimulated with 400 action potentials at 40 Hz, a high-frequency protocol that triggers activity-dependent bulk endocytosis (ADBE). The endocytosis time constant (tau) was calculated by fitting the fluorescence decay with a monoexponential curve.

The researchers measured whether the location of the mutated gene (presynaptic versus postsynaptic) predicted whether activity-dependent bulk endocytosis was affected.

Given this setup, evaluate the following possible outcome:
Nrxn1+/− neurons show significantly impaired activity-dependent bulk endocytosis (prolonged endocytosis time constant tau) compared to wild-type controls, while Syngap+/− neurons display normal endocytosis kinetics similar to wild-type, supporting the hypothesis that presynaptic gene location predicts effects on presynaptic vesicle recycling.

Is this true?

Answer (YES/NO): NO